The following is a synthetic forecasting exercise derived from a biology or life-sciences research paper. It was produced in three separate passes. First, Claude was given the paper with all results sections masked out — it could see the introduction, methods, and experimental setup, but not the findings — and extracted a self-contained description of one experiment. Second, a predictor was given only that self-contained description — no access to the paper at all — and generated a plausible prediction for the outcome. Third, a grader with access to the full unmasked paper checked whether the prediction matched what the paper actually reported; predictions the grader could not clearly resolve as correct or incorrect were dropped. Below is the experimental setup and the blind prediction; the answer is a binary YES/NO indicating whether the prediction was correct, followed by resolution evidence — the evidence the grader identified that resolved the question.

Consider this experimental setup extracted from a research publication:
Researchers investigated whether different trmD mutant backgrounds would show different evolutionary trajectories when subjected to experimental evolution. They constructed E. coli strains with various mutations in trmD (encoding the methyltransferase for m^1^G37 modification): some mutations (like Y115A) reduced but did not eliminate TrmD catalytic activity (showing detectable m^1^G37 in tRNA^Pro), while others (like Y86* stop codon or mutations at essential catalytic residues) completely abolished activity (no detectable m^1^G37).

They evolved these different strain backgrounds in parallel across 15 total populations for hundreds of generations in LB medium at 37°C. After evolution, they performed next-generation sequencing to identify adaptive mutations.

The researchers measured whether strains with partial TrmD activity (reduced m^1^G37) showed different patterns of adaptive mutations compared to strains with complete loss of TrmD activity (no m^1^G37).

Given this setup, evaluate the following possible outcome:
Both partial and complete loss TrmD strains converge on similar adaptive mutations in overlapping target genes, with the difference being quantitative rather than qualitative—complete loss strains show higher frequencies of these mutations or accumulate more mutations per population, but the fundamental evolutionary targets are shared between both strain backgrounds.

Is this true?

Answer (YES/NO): NO